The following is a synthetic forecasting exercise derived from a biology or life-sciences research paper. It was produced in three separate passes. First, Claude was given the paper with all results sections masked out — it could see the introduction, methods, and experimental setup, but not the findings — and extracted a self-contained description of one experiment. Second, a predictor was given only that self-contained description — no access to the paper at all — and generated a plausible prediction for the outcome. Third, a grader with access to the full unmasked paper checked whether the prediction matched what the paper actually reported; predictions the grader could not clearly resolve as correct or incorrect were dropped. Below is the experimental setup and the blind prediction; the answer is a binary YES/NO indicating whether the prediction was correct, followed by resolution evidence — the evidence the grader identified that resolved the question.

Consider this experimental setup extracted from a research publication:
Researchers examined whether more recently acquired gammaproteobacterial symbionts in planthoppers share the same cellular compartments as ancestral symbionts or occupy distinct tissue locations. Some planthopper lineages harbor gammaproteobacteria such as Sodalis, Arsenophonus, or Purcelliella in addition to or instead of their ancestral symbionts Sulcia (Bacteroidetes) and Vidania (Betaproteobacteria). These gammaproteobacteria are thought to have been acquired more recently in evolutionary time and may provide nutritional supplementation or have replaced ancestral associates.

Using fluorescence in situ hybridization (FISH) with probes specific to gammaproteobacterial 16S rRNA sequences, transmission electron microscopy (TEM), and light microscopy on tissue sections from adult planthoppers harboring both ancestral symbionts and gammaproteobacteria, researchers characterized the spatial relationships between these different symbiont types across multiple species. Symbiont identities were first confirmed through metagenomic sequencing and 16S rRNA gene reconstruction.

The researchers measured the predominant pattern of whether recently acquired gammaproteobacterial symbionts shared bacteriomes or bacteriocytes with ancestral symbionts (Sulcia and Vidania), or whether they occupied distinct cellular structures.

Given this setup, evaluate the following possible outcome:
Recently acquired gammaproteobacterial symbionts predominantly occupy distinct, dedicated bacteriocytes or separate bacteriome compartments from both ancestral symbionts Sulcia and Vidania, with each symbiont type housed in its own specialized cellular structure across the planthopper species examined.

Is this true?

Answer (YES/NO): YES